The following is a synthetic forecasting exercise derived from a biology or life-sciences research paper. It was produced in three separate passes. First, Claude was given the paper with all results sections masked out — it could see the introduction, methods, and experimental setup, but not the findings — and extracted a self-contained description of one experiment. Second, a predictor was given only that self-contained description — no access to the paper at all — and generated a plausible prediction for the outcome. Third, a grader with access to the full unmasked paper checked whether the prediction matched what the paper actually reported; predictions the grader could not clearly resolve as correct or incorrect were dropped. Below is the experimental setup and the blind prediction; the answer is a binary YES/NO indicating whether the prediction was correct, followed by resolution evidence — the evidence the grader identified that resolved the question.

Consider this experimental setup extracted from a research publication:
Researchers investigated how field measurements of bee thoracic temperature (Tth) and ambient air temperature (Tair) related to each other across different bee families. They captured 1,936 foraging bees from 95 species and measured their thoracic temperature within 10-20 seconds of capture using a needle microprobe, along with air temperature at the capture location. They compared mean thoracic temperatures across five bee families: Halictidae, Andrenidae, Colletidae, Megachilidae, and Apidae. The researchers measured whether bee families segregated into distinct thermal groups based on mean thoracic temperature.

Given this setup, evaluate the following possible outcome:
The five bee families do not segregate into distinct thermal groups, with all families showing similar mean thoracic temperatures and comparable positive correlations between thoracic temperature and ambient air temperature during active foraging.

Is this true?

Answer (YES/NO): NO